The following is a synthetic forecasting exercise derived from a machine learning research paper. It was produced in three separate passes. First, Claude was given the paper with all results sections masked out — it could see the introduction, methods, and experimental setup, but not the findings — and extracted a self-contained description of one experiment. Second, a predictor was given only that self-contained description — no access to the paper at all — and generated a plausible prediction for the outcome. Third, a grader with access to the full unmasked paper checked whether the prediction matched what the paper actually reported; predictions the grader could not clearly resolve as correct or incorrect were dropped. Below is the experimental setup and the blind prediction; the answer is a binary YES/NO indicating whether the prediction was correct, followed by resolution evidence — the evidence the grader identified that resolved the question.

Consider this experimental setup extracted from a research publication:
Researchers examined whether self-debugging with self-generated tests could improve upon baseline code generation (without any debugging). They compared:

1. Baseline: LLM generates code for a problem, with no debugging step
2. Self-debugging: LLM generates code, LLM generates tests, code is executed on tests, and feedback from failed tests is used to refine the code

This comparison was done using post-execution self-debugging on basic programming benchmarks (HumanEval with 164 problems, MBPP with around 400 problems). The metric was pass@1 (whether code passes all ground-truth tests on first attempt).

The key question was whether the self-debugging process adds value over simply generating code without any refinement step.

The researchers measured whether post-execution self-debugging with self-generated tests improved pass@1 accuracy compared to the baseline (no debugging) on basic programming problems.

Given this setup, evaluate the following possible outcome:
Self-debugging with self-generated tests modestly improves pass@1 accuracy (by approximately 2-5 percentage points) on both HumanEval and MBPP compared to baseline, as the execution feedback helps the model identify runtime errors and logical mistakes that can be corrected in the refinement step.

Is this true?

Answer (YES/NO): NO